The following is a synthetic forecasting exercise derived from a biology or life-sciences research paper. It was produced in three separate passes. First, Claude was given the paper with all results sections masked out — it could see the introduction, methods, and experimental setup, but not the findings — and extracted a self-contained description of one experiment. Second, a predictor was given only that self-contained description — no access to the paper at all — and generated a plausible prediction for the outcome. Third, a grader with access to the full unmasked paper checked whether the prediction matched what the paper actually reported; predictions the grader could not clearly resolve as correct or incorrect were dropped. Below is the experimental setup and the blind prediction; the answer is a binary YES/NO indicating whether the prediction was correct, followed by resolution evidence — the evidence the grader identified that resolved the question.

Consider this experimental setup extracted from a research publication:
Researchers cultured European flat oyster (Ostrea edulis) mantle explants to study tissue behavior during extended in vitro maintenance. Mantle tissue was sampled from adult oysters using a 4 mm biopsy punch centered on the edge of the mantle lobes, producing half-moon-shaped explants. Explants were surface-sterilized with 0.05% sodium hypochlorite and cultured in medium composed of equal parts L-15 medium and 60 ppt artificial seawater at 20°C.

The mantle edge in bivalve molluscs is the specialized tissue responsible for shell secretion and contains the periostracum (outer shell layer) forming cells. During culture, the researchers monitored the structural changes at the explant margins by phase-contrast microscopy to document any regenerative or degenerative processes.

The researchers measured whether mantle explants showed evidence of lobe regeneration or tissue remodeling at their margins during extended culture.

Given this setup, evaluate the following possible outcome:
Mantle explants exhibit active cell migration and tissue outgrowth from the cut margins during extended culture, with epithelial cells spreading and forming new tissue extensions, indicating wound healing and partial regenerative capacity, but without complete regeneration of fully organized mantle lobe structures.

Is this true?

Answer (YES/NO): NO